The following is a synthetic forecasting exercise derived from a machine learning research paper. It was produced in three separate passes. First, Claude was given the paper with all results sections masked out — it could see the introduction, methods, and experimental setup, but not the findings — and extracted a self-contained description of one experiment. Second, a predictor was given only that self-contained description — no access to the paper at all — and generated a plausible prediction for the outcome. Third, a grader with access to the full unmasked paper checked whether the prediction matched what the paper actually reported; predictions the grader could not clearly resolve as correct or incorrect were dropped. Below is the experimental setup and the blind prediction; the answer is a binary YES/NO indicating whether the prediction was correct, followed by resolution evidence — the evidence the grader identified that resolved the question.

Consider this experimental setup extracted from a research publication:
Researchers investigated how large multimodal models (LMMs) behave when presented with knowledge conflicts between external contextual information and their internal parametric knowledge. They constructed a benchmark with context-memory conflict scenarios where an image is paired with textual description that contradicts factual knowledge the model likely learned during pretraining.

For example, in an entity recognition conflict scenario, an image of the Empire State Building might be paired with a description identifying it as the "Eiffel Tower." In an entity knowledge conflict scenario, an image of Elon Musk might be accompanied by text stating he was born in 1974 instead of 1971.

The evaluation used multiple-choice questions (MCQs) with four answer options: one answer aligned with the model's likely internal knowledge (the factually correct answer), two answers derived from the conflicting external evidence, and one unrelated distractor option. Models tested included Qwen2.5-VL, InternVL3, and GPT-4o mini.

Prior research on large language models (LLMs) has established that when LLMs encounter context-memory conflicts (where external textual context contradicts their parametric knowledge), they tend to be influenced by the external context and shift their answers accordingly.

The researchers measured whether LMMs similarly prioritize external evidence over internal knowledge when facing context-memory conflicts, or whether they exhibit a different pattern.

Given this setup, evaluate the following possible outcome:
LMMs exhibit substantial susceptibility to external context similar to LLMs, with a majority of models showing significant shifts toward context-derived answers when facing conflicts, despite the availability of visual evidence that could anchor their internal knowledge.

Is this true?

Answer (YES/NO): NO